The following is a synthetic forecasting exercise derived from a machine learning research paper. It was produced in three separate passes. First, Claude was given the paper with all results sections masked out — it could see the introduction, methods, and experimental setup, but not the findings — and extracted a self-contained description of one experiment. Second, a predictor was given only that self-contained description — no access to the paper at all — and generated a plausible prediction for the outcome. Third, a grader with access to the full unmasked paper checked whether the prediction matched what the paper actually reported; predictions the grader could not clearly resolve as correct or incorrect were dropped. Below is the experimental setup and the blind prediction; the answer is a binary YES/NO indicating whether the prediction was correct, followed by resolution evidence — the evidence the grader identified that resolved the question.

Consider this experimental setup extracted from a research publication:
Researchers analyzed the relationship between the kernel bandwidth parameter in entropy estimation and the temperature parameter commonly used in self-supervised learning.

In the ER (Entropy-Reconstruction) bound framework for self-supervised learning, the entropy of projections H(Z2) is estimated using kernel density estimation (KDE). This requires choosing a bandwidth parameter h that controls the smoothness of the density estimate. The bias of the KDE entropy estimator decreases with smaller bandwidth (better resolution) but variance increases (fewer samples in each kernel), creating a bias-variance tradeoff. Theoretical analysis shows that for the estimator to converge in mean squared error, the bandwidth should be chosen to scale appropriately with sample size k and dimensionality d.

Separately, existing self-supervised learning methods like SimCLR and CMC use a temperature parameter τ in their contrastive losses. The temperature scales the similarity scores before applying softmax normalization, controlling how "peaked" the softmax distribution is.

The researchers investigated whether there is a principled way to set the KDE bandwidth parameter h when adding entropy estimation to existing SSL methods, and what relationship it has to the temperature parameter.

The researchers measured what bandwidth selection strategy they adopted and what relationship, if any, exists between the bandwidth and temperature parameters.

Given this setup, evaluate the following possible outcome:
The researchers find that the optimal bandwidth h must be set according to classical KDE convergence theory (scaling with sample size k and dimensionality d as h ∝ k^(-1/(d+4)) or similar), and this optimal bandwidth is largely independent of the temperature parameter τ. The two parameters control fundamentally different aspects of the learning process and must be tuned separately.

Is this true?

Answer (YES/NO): NO